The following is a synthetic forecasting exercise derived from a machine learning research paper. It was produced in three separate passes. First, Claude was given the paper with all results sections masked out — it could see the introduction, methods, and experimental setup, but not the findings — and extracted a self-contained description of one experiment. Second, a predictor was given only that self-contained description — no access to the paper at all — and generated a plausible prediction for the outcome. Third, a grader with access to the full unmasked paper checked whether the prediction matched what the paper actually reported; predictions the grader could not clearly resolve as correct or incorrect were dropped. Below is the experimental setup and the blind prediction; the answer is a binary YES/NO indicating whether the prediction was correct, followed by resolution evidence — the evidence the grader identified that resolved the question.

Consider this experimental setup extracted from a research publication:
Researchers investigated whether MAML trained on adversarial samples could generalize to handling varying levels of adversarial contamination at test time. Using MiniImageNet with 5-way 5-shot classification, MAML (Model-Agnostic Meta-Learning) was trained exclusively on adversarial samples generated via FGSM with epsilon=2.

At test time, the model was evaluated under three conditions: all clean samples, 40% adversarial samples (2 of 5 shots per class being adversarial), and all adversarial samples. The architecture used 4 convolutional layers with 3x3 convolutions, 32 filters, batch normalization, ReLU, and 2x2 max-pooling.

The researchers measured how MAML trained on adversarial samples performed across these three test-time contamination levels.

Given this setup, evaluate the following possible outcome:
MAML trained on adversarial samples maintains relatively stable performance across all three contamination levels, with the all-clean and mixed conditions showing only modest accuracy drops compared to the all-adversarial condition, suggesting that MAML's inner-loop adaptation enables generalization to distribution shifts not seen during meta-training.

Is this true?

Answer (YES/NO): NO